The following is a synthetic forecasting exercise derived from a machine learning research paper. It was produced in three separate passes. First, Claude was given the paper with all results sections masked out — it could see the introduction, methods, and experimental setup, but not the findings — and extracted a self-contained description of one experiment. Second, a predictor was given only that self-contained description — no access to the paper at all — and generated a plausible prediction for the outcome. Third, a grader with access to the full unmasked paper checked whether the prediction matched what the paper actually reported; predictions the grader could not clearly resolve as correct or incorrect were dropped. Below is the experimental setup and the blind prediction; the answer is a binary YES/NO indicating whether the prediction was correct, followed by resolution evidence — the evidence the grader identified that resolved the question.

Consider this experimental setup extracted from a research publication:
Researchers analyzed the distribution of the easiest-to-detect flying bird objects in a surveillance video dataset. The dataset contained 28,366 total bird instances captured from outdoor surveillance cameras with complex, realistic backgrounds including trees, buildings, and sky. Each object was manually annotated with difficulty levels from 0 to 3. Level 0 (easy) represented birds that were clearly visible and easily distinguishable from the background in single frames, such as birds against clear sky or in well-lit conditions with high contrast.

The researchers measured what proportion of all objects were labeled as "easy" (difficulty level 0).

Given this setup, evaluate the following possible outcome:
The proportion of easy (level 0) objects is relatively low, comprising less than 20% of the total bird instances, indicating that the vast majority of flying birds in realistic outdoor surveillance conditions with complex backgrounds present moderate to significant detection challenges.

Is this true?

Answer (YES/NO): YES